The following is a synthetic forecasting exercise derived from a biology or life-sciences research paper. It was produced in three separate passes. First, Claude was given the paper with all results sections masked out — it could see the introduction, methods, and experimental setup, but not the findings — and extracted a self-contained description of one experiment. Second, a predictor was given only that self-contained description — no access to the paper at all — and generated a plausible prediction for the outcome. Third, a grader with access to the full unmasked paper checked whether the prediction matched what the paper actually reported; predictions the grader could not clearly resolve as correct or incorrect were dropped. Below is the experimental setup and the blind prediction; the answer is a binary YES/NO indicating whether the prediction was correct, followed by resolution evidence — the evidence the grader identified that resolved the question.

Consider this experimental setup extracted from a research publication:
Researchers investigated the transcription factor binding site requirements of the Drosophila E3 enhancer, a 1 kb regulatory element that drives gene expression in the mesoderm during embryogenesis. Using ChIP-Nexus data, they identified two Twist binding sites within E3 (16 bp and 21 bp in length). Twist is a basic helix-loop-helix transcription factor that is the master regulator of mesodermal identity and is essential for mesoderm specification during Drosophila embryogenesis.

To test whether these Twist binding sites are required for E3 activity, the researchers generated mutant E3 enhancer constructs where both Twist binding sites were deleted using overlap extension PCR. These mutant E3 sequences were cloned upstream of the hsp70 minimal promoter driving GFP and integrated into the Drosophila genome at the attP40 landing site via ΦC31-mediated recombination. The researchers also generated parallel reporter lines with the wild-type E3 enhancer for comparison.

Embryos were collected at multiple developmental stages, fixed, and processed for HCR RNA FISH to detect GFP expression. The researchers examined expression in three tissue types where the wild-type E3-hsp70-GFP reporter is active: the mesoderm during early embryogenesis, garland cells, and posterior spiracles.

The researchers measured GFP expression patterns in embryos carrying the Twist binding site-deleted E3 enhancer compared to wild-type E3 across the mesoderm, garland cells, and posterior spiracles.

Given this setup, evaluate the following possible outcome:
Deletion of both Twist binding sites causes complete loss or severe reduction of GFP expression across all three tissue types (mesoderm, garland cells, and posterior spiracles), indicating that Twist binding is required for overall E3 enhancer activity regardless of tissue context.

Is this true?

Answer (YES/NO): NO